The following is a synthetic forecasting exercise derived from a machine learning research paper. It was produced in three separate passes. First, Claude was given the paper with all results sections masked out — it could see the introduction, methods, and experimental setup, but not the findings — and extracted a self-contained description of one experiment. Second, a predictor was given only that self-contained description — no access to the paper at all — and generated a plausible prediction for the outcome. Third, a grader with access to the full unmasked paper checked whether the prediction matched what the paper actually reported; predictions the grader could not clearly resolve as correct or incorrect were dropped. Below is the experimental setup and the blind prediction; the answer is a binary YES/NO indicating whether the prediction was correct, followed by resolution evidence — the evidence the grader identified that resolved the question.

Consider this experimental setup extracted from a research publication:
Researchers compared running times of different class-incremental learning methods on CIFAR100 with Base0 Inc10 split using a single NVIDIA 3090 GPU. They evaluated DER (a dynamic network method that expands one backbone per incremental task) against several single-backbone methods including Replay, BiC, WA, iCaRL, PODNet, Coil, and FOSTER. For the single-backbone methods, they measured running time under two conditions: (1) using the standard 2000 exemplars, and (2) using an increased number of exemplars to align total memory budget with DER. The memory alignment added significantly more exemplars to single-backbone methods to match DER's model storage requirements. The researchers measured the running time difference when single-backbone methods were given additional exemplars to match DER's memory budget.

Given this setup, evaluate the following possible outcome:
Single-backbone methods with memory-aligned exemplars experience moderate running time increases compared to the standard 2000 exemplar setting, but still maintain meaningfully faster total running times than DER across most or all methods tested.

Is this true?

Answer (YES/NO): NO